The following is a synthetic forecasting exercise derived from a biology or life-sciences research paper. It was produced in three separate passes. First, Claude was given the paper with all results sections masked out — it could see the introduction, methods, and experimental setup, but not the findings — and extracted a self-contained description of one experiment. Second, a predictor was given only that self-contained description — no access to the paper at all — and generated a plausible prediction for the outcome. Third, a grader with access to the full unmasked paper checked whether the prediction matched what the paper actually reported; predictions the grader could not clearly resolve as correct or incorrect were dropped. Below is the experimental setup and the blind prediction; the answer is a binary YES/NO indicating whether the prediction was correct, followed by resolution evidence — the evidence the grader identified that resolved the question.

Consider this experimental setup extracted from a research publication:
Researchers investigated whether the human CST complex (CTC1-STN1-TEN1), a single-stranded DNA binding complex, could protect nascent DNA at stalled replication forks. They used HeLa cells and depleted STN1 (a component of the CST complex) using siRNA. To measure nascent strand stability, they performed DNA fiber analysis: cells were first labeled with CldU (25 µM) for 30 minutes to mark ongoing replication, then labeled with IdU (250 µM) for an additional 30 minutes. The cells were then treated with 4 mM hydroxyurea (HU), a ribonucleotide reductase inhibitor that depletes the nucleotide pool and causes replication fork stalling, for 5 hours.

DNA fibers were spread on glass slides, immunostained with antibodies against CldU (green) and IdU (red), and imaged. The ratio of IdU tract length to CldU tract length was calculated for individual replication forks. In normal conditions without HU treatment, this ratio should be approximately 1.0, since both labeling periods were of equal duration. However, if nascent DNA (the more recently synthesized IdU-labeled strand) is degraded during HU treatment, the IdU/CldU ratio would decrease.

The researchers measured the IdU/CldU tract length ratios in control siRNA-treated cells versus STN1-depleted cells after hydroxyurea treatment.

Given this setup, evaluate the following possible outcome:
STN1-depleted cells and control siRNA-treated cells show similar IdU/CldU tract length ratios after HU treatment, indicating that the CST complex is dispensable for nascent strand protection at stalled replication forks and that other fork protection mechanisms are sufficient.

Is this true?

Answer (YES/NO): NO